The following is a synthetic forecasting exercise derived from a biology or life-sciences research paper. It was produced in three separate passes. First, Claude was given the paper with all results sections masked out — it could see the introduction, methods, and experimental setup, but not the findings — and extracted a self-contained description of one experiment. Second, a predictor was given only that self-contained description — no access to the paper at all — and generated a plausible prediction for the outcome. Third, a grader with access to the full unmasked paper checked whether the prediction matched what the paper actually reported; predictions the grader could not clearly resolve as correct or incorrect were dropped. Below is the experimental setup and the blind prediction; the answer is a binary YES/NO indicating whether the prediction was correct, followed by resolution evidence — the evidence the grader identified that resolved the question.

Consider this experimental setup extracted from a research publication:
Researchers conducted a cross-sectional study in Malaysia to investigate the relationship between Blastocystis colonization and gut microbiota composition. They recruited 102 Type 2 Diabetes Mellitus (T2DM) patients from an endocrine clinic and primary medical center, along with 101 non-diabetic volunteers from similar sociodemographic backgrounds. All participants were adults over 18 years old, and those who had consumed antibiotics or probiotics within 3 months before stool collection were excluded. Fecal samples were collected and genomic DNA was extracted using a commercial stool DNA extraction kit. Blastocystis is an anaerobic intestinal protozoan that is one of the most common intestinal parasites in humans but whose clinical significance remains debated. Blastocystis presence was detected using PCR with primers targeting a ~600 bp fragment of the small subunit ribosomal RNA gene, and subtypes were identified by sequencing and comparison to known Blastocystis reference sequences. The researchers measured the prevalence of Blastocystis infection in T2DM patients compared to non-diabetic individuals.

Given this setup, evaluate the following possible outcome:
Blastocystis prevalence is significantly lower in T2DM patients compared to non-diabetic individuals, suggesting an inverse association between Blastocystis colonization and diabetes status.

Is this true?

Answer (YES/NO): NO